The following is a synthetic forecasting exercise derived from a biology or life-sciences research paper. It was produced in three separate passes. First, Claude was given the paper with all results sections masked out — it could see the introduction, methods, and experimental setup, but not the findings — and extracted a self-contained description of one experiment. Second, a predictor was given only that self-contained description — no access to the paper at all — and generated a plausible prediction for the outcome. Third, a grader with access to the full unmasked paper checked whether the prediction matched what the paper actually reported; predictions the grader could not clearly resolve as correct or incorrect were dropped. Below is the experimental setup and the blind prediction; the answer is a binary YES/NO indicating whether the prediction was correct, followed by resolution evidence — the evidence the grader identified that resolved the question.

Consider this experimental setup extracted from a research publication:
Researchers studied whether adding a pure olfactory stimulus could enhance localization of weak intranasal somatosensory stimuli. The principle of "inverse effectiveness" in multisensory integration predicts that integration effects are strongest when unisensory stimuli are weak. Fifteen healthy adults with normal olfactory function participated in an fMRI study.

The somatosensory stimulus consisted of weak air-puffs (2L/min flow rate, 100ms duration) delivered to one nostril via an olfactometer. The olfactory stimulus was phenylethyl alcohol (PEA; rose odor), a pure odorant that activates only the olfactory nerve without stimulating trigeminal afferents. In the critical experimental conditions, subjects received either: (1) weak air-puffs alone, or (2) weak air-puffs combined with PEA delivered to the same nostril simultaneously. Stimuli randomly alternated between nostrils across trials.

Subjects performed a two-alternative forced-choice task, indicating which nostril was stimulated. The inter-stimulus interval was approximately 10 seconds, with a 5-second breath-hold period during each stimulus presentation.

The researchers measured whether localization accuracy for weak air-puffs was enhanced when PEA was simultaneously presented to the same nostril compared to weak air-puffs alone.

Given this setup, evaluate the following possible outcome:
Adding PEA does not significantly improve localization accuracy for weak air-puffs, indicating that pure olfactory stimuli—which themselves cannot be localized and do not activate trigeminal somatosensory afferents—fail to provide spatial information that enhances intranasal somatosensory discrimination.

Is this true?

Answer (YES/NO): NO